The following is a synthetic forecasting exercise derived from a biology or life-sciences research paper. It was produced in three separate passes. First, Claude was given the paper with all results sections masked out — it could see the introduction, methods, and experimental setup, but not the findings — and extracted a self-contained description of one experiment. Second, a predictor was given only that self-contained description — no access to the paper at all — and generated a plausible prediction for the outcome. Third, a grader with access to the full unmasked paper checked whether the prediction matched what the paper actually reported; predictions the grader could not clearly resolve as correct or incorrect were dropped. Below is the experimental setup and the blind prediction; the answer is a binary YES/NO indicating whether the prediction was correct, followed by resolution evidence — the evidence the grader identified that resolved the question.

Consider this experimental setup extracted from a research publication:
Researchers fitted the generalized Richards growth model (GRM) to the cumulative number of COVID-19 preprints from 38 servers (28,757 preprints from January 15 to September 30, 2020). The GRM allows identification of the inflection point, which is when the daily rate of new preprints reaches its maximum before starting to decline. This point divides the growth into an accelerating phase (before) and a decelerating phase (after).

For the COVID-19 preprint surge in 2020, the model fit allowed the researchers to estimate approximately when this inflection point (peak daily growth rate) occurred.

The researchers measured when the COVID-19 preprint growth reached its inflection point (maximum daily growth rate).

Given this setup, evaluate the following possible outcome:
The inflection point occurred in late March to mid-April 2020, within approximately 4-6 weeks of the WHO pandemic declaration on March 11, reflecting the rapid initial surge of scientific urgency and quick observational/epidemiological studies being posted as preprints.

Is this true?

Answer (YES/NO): NO